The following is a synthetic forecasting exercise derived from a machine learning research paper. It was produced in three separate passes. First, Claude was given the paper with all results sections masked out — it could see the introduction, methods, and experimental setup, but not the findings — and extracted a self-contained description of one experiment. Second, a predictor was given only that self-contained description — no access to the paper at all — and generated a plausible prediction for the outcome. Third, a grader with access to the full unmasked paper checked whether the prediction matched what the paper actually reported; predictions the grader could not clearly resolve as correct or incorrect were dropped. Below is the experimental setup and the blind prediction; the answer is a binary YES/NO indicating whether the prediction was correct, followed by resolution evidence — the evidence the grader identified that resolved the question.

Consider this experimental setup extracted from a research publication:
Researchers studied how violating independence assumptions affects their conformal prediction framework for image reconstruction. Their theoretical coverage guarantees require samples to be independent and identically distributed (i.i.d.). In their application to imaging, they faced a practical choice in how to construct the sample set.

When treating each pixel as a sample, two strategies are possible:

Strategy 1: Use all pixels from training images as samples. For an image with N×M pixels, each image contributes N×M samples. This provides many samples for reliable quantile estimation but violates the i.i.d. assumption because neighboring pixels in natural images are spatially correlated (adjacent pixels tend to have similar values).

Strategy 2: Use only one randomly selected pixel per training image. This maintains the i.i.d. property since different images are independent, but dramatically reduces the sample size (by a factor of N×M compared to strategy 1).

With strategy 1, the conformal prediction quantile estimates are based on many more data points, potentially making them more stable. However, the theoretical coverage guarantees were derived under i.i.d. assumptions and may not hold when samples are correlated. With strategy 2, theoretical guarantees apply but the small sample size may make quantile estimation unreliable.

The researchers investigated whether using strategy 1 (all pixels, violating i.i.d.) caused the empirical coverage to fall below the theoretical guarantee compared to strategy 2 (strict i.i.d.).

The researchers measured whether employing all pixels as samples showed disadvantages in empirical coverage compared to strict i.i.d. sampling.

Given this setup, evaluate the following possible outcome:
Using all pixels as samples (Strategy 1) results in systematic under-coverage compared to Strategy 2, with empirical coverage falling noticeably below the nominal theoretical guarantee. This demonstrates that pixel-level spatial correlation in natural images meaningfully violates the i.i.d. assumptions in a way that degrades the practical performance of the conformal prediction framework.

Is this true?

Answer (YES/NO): NO